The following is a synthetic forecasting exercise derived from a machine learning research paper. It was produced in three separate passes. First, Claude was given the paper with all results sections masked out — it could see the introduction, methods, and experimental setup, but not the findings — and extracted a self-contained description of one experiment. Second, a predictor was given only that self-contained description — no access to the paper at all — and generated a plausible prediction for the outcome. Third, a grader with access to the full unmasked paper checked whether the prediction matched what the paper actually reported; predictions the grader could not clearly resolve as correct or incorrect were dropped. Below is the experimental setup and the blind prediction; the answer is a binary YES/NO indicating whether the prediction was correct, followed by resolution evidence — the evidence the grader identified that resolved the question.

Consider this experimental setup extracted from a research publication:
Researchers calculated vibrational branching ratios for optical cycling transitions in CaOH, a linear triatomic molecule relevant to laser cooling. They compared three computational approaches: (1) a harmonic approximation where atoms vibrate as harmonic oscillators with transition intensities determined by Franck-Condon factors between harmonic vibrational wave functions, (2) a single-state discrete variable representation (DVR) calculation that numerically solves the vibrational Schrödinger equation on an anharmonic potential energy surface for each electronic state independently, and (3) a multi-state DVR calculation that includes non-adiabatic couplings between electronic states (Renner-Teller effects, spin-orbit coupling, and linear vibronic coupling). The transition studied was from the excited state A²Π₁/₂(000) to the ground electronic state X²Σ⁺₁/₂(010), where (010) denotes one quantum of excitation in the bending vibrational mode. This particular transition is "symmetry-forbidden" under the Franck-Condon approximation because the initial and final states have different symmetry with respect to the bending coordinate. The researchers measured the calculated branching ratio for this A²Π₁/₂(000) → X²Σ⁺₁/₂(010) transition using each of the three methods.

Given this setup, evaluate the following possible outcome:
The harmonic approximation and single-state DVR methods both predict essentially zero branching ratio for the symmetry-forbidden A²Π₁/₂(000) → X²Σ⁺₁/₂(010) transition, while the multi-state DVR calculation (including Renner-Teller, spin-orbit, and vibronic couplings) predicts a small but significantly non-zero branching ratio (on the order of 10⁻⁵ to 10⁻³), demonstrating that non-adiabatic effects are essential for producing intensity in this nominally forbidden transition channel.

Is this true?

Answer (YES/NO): YES